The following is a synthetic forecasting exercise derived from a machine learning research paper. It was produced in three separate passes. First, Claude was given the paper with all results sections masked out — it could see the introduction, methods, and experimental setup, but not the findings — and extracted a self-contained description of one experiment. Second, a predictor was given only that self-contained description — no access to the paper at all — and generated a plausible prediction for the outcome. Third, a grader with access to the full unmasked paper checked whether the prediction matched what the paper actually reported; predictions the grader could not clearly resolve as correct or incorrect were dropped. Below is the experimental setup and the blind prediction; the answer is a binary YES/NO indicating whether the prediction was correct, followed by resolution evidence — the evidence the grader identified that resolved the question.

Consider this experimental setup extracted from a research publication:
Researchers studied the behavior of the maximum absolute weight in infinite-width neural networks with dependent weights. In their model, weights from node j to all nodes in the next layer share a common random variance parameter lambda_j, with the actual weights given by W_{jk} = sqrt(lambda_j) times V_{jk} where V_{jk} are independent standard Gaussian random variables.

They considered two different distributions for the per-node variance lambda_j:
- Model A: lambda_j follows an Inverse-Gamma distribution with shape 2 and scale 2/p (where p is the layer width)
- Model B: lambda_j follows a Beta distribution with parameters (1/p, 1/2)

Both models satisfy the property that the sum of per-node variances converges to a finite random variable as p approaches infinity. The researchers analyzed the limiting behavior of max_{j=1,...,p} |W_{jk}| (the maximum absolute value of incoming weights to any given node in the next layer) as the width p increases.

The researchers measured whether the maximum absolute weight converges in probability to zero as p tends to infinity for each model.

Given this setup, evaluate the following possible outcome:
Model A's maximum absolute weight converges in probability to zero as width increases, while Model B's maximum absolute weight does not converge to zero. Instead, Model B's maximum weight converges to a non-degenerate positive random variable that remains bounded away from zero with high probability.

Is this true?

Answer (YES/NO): YES